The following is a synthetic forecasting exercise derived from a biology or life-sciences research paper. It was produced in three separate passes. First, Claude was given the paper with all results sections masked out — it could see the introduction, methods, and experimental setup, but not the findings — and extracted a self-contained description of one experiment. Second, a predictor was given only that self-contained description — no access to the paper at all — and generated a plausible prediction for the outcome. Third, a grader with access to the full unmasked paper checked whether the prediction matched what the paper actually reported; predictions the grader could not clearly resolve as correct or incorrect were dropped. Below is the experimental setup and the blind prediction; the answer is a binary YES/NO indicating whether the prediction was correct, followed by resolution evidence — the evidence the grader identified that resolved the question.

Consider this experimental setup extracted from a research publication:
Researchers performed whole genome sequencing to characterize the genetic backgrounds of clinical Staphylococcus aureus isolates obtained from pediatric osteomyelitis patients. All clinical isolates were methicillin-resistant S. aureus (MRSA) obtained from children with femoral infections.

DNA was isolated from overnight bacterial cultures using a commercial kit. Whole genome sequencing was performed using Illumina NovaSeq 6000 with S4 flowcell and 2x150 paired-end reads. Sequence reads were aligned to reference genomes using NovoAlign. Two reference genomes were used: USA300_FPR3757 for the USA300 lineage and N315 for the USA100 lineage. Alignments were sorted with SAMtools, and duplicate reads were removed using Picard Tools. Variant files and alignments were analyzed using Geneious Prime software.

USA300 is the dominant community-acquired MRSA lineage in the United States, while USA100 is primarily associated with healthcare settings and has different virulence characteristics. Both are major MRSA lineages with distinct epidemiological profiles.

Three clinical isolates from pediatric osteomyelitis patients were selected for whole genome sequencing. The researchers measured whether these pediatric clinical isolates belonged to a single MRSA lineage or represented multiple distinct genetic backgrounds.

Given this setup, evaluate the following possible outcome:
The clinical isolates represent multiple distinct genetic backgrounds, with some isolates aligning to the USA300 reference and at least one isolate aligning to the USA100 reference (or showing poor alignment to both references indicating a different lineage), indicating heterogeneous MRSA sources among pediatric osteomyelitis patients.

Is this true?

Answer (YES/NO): YES